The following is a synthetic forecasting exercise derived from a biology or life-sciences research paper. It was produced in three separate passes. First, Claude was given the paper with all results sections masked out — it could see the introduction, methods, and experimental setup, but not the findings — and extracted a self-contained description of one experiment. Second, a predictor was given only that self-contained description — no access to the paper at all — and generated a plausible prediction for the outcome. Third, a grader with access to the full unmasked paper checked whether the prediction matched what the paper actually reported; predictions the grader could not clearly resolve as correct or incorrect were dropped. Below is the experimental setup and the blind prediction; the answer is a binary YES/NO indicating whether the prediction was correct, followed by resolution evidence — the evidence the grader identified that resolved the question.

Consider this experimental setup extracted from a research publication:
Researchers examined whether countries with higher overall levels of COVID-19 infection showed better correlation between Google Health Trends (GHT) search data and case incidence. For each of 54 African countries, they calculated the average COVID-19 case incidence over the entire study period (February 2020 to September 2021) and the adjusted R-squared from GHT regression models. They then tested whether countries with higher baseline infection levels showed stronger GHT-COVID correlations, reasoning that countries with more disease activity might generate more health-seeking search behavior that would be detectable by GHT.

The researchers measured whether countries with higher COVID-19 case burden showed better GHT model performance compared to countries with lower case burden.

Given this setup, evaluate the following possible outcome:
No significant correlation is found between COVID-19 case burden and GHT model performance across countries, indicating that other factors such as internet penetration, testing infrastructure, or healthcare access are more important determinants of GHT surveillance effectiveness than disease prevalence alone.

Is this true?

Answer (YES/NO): NO